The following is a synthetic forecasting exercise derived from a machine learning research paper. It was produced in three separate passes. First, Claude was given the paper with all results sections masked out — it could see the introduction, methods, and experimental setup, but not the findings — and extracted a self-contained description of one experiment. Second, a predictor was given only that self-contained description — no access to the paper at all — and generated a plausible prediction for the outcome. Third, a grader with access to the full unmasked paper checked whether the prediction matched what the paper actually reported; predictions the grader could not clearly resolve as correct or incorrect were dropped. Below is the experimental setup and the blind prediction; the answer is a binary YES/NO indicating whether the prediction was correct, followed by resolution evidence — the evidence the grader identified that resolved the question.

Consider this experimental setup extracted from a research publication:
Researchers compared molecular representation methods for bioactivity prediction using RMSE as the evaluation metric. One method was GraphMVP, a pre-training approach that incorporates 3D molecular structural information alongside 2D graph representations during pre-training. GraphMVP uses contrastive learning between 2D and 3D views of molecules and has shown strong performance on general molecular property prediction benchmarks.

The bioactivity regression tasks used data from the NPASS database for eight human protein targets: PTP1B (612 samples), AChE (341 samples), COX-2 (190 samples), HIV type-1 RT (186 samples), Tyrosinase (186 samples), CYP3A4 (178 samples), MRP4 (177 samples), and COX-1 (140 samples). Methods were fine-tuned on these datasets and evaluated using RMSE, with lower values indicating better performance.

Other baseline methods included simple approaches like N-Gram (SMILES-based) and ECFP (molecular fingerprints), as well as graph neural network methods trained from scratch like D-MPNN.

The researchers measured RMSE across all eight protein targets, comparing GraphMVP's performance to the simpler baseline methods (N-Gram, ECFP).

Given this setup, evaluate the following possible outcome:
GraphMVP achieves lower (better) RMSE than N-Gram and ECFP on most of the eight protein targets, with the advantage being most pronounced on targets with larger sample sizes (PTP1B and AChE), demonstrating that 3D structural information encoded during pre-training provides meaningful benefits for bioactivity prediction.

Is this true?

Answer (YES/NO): NO